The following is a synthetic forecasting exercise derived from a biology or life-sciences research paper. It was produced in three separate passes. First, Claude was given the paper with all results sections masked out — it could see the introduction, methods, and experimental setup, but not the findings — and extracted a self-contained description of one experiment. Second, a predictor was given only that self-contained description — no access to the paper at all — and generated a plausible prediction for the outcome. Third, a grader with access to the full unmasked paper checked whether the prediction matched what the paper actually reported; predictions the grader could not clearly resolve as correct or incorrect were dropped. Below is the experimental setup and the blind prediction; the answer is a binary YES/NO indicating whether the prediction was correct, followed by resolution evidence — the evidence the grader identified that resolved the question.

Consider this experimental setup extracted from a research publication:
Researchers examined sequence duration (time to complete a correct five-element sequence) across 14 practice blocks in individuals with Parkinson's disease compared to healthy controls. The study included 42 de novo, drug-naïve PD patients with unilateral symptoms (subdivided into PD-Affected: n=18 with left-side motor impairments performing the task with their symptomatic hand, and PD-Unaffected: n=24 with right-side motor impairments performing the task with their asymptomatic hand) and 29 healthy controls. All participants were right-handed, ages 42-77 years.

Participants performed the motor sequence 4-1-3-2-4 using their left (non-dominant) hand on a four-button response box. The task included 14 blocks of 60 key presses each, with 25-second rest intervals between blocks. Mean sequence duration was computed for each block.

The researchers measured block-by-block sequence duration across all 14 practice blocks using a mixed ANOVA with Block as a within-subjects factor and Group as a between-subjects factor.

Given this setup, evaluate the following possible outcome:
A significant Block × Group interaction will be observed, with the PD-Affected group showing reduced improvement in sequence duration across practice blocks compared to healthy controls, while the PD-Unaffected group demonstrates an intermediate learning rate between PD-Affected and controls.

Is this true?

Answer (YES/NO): NO